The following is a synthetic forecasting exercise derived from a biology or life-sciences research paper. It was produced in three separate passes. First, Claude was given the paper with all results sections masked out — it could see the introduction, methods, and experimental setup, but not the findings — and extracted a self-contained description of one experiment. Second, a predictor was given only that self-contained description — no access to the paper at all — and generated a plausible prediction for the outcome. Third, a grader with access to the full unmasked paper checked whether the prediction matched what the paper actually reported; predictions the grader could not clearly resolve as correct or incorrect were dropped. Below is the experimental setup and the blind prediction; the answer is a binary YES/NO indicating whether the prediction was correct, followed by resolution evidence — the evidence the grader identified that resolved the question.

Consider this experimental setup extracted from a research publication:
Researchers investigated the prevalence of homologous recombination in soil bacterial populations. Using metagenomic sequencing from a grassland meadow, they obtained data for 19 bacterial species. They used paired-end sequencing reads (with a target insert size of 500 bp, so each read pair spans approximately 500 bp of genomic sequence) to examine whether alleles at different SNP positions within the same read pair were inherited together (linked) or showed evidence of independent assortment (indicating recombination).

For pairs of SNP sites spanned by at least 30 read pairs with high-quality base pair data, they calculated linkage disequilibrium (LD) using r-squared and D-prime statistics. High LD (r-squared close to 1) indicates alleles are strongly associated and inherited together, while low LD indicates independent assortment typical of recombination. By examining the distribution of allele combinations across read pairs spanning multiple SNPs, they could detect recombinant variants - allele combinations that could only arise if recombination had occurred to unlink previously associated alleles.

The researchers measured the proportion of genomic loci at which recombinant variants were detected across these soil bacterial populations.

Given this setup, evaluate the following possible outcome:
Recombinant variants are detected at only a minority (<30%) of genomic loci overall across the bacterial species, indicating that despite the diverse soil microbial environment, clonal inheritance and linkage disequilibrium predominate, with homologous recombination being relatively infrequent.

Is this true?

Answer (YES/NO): NO